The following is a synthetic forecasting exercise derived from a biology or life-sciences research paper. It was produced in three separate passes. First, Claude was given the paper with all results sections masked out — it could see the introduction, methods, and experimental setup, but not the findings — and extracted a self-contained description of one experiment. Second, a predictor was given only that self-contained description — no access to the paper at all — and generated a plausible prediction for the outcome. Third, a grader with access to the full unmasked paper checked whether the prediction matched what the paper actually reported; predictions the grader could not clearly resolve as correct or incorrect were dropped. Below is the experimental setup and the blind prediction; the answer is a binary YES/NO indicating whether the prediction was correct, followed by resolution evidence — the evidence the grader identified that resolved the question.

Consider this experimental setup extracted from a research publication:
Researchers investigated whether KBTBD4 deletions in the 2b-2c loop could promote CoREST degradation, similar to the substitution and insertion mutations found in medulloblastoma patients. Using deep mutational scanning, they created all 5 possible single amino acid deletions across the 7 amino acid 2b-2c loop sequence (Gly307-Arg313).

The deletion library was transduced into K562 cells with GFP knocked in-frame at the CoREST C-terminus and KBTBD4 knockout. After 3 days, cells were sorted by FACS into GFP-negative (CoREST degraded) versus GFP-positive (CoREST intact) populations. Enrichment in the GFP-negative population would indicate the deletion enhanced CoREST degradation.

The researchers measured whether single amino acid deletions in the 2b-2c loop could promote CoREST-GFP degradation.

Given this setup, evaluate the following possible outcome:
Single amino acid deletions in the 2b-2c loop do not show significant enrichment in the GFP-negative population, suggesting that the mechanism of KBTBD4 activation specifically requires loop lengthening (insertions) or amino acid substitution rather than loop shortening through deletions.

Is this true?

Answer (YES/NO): YES